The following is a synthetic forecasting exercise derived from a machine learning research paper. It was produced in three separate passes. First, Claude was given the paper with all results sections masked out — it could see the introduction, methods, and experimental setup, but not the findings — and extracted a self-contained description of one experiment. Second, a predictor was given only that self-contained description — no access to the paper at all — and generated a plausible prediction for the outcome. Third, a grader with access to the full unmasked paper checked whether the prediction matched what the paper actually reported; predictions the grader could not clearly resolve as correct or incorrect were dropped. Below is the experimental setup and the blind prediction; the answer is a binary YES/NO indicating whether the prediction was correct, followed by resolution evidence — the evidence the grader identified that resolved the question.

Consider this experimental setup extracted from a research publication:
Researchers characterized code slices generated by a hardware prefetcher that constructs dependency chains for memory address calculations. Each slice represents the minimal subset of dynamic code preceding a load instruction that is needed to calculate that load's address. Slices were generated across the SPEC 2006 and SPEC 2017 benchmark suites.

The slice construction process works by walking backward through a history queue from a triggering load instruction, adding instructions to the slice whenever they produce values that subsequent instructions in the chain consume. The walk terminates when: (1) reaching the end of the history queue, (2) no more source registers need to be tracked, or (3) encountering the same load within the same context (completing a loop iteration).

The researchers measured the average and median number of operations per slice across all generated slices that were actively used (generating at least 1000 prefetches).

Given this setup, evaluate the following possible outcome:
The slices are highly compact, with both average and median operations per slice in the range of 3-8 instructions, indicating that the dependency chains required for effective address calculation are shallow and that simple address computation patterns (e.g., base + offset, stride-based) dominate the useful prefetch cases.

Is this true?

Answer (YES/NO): YES